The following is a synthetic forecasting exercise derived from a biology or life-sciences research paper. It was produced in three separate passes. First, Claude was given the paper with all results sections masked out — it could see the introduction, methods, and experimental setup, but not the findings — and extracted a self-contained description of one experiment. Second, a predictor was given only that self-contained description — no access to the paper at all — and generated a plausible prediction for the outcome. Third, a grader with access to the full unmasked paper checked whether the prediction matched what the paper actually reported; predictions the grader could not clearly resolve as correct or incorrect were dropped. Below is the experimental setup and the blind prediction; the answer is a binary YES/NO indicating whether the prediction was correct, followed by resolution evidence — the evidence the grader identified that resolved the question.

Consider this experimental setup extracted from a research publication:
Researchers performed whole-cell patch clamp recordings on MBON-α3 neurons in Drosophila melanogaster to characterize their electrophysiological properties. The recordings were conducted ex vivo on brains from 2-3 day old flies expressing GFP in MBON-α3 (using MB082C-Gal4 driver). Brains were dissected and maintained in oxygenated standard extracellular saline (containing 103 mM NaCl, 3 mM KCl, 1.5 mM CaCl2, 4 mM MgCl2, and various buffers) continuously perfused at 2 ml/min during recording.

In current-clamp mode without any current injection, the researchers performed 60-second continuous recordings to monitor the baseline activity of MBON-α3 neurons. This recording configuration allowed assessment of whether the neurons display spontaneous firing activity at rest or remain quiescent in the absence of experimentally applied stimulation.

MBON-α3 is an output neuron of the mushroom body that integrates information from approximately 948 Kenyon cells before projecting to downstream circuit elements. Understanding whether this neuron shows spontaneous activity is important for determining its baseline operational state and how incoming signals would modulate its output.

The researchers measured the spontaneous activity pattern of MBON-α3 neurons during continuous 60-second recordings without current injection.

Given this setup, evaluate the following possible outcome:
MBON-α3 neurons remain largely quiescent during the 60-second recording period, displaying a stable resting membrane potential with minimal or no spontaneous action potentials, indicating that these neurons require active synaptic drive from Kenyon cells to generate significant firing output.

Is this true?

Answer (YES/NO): NO